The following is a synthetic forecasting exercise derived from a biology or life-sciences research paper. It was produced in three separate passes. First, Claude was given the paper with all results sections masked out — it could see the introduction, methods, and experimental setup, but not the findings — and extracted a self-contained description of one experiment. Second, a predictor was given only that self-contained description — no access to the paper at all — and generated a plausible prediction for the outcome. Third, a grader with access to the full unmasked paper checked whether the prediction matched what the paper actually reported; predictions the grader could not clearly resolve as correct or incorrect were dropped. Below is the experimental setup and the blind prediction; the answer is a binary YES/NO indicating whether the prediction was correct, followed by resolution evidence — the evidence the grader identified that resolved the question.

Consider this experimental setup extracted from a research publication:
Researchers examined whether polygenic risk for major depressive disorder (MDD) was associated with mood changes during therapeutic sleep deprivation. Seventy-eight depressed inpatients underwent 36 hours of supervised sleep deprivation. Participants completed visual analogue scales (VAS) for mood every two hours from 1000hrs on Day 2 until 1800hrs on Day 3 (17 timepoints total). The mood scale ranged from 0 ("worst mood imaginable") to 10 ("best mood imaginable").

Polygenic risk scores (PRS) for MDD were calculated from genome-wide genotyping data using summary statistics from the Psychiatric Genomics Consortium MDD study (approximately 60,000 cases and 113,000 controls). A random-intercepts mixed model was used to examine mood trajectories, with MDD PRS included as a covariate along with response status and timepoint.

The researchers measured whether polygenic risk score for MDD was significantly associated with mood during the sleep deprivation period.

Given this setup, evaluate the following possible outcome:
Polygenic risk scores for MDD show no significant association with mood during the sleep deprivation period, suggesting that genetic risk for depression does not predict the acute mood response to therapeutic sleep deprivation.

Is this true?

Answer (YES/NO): YES